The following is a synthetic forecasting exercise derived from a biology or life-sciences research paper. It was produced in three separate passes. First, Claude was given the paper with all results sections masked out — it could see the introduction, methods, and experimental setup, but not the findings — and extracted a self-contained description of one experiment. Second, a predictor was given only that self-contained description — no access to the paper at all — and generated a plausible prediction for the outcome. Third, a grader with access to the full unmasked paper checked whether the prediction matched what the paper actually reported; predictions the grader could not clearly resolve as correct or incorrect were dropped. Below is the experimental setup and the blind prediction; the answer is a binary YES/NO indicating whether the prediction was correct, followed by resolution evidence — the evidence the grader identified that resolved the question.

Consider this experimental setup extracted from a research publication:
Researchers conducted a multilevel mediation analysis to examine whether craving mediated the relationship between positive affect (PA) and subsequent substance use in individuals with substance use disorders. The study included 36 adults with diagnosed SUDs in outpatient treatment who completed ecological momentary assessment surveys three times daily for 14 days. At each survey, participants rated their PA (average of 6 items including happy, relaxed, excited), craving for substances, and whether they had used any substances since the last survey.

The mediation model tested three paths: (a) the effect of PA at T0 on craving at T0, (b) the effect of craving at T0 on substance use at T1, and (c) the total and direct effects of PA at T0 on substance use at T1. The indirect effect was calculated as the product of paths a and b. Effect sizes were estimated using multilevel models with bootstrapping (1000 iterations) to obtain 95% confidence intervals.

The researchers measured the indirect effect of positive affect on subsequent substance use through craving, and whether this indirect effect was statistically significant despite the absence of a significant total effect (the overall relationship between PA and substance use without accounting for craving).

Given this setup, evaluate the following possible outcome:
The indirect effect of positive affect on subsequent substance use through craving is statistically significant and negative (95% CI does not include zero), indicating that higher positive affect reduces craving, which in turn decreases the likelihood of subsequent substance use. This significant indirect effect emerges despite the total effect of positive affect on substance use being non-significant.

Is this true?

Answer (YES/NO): YES